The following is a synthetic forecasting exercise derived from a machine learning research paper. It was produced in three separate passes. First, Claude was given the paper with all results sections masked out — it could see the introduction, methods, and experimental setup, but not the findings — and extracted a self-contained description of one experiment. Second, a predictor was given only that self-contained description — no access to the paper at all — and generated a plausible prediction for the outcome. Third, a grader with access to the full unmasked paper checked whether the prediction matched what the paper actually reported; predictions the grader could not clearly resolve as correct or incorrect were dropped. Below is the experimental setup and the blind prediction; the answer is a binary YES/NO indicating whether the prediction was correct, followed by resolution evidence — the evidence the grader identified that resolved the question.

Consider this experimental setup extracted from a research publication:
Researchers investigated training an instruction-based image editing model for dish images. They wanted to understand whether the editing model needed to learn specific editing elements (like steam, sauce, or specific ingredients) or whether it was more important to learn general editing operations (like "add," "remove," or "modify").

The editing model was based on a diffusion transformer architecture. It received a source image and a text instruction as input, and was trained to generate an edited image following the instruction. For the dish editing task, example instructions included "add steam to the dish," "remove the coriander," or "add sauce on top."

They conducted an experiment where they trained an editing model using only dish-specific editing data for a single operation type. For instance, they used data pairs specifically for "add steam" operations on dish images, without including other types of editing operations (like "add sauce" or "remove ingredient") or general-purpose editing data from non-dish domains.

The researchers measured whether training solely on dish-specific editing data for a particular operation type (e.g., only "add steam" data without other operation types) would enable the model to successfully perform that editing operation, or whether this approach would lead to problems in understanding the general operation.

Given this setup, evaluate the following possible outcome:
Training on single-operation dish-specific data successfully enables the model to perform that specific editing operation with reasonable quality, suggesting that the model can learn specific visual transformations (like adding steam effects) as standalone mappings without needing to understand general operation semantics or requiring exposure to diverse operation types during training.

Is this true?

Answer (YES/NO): NO